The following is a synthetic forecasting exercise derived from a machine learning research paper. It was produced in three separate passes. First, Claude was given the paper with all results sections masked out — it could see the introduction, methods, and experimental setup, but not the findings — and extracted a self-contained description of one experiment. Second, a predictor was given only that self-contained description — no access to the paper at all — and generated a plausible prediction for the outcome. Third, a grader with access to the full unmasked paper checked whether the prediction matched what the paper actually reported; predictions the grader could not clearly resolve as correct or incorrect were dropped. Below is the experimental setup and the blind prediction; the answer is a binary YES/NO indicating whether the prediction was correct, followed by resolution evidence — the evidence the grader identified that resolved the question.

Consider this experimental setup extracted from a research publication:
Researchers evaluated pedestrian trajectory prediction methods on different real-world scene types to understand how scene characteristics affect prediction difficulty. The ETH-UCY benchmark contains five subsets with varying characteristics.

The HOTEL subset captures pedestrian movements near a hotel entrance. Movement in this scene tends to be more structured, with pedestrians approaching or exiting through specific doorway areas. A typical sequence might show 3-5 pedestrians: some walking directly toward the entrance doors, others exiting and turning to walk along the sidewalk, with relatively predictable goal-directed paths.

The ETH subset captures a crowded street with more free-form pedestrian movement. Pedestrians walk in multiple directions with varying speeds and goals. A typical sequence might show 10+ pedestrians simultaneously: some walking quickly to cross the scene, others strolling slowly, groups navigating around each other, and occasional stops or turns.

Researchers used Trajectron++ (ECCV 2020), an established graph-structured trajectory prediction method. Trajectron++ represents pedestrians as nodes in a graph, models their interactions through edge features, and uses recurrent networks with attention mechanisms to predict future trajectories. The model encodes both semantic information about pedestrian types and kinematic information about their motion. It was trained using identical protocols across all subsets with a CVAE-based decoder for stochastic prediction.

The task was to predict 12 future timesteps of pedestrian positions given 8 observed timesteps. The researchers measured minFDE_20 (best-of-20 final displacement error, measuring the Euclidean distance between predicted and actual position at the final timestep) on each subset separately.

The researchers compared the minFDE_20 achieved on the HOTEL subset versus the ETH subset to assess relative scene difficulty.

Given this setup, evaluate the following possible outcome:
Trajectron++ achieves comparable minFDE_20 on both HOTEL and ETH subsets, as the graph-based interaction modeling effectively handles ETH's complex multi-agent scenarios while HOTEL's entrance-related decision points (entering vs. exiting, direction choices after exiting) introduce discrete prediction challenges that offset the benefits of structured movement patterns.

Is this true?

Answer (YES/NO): NO